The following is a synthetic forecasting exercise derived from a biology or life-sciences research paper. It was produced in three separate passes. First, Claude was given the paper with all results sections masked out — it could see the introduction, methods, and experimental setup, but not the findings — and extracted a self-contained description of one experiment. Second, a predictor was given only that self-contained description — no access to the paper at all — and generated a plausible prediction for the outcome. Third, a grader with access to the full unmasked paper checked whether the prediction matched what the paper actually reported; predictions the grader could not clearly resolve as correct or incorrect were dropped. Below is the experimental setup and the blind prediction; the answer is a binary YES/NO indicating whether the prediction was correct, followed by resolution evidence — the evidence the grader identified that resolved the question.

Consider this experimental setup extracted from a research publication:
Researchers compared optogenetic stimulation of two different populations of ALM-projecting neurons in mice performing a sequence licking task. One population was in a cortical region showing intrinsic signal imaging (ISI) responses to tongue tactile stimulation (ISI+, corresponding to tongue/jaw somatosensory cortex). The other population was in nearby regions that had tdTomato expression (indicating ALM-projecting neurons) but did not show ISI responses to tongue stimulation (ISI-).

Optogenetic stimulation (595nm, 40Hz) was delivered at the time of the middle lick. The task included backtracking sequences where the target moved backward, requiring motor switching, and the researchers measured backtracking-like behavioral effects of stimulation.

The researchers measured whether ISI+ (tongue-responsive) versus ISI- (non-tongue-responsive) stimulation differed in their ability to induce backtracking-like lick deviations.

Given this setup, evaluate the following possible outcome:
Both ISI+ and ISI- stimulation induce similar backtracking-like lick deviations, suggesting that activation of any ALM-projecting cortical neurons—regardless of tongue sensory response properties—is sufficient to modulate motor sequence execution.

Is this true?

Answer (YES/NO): NO